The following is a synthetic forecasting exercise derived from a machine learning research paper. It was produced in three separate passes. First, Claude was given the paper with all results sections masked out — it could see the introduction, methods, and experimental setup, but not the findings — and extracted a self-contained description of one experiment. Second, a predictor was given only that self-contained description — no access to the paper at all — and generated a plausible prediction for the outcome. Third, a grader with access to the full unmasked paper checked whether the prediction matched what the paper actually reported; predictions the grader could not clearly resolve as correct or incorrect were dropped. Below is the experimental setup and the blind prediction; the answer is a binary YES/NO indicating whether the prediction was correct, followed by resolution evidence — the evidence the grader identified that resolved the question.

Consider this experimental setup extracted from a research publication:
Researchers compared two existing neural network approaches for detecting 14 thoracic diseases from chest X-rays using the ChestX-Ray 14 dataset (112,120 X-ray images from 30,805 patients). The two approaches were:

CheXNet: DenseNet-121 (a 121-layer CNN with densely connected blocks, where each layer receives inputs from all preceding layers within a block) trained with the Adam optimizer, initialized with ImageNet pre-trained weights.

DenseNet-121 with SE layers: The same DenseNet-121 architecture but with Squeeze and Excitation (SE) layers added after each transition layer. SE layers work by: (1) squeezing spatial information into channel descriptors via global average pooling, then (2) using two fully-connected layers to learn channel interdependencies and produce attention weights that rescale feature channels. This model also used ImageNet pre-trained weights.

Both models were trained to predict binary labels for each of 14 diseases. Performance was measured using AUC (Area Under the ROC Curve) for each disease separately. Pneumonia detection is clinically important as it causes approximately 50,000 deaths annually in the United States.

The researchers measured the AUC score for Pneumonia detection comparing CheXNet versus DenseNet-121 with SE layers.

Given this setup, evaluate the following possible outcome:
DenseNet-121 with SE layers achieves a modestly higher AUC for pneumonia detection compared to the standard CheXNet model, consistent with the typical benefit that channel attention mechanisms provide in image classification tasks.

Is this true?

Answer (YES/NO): NO